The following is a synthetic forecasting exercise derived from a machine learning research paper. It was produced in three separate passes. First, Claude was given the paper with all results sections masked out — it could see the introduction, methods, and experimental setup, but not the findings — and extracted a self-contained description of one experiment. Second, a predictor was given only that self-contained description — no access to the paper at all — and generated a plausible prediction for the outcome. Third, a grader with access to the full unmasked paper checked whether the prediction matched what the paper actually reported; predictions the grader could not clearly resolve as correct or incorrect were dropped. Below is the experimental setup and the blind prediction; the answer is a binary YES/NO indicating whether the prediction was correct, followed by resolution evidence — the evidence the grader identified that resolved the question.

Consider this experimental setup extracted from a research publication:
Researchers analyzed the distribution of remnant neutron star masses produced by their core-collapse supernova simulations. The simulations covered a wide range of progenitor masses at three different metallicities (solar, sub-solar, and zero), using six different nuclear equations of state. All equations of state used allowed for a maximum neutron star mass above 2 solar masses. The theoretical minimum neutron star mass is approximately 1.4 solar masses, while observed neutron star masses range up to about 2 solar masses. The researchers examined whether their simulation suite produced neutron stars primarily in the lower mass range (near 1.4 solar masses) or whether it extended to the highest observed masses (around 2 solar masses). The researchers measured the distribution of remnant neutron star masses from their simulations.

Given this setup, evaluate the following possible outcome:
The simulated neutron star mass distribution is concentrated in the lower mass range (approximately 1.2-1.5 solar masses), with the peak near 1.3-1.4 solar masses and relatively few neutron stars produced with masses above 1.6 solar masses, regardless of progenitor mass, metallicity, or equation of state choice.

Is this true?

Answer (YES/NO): NO